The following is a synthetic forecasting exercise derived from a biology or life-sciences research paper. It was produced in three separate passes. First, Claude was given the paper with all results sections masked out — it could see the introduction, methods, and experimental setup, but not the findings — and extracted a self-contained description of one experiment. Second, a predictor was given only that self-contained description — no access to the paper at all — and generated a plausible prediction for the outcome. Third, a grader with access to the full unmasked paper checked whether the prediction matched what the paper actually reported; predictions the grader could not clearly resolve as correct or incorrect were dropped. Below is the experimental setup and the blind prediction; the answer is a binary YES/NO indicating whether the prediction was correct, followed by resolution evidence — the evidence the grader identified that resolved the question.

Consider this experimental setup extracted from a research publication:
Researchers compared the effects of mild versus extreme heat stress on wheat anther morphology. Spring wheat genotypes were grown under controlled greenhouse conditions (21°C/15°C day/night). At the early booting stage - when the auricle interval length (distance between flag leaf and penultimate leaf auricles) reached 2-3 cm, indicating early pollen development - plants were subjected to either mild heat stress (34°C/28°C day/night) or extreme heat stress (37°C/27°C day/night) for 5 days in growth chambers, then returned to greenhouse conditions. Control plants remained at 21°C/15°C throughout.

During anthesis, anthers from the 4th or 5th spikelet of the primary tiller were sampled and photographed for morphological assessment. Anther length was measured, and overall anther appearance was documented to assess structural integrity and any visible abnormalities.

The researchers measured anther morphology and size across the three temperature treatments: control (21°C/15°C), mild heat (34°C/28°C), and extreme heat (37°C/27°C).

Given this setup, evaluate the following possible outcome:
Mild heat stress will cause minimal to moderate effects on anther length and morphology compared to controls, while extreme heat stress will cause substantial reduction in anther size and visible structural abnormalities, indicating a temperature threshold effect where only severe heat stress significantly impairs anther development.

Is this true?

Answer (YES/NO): NO